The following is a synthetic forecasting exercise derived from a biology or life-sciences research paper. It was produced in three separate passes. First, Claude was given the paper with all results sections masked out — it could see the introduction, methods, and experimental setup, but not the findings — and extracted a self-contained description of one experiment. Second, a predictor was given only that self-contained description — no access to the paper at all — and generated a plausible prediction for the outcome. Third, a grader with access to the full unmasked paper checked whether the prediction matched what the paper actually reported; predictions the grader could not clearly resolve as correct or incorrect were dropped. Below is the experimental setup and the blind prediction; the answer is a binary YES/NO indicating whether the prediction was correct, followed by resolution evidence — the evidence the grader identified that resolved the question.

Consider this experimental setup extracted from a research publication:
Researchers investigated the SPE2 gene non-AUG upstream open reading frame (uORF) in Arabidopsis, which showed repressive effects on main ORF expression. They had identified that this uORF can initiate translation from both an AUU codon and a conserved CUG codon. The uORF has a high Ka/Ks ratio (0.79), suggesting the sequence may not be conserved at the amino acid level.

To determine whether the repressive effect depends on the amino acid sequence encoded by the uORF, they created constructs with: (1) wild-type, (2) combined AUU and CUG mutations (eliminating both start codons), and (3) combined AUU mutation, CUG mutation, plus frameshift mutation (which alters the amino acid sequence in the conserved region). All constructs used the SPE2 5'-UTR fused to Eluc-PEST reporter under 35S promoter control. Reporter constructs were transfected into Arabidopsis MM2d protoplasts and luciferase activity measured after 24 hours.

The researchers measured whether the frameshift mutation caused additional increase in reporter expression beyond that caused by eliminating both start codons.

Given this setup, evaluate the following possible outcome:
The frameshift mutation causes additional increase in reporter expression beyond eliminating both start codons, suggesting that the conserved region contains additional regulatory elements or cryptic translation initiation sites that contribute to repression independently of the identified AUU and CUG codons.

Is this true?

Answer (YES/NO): YES